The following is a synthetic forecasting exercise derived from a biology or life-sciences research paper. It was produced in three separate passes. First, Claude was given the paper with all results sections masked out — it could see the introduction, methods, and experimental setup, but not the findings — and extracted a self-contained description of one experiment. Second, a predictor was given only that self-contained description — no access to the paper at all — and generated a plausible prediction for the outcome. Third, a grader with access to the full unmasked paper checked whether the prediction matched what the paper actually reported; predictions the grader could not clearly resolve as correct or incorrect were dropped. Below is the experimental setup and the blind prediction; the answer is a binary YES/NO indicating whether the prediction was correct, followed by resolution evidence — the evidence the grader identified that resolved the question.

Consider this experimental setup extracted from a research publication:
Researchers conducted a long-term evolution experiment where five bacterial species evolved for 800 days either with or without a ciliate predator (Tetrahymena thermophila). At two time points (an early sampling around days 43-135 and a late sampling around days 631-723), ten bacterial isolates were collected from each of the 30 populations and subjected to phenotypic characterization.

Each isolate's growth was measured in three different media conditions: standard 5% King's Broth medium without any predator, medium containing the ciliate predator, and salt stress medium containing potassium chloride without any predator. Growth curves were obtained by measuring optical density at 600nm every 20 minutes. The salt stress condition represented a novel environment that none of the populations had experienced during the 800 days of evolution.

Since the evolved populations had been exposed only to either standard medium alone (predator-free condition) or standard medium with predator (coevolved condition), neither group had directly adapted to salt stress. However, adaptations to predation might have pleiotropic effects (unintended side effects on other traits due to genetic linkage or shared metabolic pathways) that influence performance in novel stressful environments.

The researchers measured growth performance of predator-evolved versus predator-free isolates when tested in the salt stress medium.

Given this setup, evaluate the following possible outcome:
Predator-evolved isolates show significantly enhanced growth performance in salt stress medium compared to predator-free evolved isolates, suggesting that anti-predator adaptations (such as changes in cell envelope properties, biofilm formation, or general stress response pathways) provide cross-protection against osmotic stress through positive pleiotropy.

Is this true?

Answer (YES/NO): NO